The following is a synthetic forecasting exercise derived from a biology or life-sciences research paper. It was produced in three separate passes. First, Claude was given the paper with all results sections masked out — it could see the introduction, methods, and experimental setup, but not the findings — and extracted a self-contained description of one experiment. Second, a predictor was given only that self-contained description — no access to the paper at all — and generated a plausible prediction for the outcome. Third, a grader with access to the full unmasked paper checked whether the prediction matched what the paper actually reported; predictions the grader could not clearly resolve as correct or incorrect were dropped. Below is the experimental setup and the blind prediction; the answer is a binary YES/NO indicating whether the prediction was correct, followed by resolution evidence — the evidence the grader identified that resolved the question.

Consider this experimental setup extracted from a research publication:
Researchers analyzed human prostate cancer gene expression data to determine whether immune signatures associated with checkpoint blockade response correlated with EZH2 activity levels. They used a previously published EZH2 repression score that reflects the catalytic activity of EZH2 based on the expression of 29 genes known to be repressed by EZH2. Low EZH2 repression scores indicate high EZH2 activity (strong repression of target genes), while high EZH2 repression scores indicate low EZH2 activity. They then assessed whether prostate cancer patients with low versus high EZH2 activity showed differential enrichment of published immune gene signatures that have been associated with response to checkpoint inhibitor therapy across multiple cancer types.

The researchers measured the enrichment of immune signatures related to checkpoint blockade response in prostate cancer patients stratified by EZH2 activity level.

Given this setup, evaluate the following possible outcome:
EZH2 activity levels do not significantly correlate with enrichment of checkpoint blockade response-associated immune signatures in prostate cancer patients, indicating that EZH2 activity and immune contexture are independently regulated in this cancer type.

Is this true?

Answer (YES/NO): NO